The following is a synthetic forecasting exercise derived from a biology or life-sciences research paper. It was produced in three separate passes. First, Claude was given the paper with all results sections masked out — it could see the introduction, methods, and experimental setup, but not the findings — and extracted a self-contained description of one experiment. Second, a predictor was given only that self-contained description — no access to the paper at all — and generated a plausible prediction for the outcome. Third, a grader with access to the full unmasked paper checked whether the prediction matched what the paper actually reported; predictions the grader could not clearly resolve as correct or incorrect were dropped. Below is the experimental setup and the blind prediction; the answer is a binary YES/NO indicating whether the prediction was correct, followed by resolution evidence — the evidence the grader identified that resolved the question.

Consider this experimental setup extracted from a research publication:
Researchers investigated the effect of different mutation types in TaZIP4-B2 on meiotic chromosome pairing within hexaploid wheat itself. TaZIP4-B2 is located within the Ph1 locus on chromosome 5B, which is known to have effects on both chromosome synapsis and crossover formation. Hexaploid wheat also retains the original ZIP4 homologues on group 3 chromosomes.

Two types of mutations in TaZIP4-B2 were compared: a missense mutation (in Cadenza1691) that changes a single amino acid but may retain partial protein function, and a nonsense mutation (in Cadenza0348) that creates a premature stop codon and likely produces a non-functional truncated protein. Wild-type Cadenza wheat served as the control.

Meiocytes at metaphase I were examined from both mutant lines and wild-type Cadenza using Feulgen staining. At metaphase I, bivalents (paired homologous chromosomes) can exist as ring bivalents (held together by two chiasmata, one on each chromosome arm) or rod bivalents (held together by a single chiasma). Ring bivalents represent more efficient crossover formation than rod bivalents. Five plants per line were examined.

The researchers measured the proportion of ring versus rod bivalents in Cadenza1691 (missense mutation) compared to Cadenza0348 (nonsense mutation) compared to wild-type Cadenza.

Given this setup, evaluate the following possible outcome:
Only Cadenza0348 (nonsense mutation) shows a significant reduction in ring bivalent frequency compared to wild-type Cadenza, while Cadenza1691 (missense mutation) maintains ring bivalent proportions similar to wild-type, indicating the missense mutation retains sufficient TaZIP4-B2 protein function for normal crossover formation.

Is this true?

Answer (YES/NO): NO